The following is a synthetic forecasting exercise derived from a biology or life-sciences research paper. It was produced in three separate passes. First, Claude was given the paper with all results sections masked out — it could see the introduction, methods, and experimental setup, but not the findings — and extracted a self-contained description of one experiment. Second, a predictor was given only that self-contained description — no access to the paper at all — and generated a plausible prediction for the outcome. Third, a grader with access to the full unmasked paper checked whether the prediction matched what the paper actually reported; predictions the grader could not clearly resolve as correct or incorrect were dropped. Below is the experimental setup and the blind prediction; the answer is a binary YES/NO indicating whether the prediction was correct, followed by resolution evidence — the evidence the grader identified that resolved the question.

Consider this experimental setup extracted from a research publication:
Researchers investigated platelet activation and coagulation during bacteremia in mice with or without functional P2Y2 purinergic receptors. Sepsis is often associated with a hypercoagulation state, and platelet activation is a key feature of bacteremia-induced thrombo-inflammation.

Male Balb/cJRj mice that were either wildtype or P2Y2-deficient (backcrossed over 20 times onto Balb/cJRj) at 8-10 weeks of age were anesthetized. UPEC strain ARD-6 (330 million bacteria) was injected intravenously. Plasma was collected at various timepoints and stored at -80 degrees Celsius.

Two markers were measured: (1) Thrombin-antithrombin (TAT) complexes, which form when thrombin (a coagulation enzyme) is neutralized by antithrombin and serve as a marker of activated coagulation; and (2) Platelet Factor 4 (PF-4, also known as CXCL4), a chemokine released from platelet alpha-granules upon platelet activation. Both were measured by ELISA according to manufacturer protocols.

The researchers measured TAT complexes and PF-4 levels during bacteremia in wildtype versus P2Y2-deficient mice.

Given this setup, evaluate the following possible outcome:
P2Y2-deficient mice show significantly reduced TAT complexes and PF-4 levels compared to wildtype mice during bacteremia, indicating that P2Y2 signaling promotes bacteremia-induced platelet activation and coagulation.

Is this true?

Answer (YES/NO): NO